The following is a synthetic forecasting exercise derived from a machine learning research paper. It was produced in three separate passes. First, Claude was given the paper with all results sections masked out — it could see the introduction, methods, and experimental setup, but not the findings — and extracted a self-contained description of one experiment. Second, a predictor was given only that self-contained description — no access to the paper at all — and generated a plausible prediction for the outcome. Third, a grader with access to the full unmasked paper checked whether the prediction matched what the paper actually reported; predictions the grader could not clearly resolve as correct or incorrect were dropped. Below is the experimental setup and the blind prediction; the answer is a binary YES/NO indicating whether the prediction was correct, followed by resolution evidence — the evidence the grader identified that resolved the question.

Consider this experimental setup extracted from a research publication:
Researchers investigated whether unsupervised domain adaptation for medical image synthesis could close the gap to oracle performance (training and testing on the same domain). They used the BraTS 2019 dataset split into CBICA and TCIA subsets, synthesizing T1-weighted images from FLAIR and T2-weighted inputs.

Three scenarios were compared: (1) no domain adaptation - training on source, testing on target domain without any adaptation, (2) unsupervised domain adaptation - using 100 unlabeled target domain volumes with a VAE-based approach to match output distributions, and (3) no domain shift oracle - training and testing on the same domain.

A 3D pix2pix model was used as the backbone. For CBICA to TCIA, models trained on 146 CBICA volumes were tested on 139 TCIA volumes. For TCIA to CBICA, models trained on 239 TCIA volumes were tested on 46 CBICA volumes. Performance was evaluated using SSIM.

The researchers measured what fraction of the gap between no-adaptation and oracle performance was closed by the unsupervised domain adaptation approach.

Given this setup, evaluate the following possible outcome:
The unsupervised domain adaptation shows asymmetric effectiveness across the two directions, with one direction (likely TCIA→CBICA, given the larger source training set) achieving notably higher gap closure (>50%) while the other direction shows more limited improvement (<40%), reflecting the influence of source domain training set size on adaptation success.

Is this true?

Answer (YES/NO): NO